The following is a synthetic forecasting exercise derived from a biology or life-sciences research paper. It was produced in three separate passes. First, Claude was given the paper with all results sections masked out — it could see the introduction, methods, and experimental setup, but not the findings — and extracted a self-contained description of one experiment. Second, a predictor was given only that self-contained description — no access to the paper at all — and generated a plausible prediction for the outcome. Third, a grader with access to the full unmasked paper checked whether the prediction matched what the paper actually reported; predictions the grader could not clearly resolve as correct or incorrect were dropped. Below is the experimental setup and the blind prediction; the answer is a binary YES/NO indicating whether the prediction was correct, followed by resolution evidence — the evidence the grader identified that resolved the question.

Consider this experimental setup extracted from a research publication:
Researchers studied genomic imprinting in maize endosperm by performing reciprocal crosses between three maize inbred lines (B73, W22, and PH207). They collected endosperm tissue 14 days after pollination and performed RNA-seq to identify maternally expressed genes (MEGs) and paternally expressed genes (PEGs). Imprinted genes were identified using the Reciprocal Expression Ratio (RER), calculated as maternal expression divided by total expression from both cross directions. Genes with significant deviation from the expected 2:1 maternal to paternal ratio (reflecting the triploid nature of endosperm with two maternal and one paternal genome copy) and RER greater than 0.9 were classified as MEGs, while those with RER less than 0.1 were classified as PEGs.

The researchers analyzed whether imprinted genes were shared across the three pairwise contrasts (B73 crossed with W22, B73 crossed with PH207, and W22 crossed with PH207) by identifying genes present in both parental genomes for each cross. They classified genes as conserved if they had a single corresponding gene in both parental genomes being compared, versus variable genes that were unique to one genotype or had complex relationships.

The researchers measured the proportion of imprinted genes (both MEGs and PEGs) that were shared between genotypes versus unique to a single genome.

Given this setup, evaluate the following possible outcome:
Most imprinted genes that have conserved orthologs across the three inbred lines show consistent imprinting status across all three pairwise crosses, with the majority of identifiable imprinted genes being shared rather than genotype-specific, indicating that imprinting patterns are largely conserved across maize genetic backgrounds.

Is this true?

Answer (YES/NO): NO